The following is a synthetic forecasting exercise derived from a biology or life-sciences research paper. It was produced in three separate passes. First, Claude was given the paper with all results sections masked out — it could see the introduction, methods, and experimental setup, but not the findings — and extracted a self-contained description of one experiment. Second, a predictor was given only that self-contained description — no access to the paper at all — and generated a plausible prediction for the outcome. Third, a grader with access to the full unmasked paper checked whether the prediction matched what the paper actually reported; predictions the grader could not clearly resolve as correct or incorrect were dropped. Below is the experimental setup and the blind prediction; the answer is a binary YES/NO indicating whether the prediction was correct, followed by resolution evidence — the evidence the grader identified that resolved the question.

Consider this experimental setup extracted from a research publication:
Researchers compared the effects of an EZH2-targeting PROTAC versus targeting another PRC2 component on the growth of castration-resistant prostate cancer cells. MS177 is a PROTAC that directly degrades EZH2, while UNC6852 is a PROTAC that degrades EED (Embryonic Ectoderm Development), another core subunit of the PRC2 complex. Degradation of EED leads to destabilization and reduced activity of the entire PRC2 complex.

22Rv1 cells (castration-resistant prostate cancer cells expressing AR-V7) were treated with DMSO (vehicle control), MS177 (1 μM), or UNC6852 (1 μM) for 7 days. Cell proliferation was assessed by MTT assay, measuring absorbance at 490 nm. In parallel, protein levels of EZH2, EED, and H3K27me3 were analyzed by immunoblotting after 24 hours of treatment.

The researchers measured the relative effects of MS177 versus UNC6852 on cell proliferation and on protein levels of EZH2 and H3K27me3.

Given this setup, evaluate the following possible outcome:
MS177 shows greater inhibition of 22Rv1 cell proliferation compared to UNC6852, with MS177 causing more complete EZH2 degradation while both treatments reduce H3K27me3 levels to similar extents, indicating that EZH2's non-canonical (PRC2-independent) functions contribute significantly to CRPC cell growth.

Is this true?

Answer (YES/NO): YES